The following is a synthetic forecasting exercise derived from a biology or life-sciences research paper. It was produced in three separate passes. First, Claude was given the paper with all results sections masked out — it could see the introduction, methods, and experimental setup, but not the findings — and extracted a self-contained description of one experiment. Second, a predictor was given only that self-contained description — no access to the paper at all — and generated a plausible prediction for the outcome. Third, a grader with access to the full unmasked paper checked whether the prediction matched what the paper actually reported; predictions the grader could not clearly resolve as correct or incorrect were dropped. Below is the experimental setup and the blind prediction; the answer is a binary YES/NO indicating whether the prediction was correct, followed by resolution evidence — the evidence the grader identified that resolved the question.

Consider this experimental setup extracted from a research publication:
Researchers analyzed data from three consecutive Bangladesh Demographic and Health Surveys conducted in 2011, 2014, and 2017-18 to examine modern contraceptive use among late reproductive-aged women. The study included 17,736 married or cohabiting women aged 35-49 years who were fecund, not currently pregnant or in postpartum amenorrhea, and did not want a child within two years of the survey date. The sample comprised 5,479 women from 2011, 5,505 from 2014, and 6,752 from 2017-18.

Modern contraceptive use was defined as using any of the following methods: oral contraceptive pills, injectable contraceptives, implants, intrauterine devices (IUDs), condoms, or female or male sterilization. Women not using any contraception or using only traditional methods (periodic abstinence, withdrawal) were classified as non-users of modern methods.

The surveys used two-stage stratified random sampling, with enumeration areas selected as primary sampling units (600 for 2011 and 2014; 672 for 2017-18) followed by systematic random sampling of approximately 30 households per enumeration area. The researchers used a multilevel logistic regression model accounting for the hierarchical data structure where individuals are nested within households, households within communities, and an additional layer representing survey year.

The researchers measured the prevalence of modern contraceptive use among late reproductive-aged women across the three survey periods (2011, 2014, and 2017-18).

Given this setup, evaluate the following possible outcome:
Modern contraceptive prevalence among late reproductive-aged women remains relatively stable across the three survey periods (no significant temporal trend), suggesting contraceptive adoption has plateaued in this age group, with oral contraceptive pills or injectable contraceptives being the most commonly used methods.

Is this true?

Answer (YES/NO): YES